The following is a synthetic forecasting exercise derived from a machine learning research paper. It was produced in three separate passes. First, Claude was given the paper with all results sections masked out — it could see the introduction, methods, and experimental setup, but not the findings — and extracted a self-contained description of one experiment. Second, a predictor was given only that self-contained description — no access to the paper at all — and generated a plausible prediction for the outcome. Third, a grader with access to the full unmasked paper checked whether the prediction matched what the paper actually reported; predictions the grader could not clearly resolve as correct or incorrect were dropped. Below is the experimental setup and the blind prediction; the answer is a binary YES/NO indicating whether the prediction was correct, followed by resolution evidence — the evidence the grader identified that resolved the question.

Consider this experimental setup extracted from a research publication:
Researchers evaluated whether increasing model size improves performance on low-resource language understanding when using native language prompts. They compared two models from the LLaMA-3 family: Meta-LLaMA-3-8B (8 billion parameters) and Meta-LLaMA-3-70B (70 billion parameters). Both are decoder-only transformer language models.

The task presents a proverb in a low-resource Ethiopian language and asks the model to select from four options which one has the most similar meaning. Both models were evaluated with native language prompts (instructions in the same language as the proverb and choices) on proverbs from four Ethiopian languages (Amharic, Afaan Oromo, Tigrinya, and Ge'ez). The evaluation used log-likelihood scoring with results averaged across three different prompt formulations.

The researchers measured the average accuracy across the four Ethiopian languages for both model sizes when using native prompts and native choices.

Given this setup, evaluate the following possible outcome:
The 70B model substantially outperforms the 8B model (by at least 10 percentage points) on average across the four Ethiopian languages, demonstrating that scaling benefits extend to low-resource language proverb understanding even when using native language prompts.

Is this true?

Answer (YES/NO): NO